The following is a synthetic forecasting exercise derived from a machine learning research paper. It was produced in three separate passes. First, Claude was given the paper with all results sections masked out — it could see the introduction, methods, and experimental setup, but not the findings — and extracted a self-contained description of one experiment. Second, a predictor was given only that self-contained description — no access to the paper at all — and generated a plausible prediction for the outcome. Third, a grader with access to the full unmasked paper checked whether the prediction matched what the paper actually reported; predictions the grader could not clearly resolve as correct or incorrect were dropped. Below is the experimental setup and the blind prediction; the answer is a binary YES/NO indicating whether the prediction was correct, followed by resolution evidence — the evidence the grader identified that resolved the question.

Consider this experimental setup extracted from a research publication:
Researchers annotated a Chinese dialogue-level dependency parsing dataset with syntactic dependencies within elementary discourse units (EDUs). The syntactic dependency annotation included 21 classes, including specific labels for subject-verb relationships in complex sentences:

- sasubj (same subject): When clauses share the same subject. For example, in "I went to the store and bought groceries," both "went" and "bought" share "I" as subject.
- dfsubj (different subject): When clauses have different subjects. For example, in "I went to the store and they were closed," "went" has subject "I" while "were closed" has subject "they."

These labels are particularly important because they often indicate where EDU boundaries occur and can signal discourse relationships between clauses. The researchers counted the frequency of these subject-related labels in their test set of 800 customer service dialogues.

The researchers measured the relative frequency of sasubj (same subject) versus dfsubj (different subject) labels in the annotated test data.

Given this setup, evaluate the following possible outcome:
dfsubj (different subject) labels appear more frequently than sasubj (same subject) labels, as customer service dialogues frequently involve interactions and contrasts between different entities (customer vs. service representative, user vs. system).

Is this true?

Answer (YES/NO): NO